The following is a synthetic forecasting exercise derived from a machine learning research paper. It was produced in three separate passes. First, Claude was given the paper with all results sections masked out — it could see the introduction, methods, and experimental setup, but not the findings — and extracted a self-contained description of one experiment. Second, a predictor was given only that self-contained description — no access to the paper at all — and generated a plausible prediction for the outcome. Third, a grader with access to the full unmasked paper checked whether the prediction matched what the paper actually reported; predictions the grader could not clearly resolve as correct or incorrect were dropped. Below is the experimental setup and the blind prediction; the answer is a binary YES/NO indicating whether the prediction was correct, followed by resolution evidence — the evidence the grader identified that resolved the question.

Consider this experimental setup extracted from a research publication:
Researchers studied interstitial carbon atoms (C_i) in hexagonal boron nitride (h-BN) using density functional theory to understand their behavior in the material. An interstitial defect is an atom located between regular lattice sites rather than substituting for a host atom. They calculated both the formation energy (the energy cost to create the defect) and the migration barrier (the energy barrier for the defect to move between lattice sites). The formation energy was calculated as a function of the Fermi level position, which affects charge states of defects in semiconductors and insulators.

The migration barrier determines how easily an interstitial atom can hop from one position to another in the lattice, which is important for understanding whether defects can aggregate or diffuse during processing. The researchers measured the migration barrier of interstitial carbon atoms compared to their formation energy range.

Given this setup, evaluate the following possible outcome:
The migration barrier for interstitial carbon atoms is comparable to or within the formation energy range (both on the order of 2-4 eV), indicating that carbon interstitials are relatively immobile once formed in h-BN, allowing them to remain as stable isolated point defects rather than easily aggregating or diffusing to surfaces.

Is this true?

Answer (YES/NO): NO